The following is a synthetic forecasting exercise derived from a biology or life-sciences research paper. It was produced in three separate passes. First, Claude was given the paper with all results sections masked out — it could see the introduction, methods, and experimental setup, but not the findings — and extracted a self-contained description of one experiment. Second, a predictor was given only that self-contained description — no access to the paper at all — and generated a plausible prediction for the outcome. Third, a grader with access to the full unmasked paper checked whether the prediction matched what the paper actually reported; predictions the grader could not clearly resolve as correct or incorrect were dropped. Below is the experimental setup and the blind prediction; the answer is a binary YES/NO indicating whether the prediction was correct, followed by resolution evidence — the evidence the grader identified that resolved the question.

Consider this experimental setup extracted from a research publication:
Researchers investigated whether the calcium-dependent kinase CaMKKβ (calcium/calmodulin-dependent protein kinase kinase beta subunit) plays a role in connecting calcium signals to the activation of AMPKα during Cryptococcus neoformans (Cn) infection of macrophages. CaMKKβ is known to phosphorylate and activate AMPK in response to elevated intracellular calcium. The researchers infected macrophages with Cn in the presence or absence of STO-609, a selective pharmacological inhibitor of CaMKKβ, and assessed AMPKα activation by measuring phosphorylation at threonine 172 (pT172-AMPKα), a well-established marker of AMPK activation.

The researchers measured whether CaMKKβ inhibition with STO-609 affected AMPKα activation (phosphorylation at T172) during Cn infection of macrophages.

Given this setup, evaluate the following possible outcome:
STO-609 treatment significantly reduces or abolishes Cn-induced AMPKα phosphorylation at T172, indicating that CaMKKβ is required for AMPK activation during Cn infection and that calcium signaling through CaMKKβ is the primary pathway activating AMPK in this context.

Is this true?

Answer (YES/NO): YES